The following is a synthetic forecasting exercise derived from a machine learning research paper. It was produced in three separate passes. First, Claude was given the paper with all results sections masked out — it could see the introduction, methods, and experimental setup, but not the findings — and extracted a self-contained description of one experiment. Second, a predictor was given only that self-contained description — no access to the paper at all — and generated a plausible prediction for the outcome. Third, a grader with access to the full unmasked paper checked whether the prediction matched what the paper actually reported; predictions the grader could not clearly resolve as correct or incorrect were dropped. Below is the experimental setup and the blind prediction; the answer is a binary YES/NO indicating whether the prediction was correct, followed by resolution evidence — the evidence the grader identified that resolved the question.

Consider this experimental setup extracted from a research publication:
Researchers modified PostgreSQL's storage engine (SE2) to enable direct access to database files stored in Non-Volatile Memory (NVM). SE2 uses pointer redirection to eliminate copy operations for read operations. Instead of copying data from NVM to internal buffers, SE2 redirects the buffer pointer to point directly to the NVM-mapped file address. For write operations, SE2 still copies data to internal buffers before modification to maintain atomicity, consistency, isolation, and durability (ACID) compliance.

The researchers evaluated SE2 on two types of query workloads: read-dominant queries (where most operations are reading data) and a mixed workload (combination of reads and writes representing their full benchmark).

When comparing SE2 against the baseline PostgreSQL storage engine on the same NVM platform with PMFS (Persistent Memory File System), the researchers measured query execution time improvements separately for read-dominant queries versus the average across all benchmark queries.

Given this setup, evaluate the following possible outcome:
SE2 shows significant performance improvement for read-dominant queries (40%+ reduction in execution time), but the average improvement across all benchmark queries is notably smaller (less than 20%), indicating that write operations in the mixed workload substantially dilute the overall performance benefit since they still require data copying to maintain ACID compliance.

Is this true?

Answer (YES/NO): NO